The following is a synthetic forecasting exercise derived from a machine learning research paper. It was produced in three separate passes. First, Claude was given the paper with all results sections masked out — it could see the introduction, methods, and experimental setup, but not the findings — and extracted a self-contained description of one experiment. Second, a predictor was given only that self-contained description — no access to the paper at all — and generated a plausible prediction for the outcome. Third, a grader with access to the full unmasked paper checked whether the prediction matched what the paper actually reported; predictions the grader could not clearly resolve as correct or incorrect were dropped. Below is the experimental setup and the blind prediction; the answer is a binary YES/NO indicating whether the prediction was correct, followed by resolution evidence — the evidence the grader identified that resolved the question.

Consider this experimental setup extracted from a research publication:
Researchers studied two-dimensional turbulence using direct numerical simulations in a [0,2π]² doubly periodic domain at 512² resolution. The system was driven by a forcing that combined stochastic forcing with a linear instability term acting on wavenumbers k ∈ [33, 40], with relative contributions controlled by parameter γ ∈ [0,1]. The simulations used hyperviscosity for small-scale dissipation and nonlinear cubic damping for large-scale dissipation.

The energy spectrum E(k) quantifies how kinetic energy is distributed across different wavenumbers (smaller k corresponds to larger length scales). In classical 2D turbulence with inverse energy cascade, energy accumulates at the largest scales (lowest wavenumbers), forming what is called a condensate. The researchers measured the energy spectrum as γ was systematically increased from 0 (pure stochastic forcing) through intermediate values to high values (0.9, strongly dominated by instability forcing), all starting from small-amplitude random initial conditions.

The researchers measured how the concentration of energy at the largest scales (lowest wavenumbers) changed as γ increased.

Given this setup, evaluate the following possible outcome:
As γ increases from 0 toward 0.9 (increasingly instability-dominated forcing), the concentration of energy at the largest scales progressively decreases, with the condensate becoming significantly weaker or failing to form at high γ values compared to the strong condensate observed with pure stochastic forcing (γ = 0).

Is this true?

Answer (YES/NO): YES